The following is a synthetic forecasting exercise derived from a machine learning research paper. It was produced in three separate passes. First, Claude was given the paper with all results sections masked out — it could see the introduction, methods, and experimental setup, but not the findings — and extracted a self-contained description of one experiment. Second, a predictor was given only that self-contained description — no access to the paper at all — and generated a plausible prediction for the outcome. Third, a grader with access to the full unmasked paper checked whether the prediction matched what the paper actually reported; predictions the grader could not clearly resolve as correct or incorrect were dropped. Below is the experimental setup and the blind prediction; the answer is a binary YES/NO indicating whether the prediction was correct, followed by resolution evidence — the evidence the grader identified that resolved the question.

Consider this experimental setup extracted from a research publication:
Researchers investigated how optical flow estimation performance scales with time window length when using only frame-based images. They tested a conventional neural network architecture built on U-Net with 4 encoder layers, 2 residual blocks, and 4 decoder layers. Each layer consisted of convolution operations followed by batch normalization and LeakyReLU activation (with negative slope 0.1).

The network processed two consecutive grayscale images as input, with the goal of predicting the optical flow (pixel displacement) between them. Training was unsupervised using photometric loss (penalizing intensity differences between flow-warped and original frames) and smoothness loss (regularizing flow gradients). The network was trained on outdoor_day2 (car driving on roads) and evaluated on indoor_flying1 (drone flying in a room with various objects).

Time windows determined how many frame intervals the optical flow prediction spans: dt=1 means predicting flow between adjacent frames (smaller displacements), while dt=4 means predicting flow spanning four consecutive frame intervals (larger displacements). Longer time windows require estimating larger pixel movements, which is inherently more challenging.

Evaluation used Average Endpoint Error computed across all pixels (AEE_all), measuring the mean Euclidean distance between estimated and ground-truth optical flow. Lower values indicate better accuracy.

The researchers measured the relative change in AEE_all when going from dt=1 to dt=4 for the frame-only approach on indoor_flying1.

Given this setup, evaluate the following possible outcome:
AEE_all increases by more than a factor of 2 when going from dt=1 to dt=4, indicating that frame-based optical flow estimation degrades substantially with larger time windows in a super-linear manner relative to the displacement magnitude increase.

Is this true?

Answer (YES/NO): NO